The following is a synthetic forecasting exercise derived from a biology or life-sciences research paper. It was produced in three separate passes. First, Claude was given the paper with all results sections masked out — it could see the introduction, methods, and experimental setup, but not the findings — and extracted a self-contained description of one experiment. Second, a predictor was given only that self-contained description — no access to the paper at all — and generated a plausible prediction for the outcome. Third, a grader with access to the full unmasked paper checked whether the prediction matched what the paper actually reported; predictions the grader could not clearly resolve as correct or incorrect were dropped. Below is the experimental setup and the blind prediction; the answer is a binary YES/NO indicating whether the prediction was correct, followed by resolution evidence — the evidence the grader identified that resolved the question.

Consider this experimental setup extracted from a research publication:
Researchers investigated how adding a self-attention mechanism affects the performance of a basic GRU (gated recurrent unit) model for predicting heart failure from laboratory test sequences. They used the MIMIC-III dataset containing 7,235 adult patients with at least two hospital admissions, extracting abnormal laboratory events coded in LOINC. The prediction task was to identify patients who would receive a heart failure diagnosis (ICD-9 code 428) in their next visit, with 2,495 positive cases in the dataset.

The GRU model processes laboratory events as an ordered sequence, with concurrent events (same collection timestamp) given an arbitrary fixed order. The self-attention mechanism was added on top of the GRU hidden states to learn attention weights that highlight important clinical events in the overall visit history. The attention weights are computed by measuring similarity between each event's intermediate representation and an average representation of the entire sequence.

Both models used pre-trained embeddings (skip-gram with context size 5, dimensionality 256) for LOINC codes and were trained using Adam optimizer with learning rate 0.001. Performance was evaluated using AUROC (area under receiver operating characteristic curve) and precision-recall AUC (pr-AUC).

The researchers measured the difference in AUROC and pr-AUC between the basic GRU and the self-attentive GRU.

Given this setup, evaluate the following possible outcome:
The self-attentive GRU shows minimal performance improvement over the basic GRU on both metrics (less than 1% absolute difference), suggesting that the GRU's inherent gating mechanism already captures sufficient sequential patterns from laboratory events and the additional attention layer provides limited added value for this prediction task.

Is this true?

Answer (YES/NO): NO